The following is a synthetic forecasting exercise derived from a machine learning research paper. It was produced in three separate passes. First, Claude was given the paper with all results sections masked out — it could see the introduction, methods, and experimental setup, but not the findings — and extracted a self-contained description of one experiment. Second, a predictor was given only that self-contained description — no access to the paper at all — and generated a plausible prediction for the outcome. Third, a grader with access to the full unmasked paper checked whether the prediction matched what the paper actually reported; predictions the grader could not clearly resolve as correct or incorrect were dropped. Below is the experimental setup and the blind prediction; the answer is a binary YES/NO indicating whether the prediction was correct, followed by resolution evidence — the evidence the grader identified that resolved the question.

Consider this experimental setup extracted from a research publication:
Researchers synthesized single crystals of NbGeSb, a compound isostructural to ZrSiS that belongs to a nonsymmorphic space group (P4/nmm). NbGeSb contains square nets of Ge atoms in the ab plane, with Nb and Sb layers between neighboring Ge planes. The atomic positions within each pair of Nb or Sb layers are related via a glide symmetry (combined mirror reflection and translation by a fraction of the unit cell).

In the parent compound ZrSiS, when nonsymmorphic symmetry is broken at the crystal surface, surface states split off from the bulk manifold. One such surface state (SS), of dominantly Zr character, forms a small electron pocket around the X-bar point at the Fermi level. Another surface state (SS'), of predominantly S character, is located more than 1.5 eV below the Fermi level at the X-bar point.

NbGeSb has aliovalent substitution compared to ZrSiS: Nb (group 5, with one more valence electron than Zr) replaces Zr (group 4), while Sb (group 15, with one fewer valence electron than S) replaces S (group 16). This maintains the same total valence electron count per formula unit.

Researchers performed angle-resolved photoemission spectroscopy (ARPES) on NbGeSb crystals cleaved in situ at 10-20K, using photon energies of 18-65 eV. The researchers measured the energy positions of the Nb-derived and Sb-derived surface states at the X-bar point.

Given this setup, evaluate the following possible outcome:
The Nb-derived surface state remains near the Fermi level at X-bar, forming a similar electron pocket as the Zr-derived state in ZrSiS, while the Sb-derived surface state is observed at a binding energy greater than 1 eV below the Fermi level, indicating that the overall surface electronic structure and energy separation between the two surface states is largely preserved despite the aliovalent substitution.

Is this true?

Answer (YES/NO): NO